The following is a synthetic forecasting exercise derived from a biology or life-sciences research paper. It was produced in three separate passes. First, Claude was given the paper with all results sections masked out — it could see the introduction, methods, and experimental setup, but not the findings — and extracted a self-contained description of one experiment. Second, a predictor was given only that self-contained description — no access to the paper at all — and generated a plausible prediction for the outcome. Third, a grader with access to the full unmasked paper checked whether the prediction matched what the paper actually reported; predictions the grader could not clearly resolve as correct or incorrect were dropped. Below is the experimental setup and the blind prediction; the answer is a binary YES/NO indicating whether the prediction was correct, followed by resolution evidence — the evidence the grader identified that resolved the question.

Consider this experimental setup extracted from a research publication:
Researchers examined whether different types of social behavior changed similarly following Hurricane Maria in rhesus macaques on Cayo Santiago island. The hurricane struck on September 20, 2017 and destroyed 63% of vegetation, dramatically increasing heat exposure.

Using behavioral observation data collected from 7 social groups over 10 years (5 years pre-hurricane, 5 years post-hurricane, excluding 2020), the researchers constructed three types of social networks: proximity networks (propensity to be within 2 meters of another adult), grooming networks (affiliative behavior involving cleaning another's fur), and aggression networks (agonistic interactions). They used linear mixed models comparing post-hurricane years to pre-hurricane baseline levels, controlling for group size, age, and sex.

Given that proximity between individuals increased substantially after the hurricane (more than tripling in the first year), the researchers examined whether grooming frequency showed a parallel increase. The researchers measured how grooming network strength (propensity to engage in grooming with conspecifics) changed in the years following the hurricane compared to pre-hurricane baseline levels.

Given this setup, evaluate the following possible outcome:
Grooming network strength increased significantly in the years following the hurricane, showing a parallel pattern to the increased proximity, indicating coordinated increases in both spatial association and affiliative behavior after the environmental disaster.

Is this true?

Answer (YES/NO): NO